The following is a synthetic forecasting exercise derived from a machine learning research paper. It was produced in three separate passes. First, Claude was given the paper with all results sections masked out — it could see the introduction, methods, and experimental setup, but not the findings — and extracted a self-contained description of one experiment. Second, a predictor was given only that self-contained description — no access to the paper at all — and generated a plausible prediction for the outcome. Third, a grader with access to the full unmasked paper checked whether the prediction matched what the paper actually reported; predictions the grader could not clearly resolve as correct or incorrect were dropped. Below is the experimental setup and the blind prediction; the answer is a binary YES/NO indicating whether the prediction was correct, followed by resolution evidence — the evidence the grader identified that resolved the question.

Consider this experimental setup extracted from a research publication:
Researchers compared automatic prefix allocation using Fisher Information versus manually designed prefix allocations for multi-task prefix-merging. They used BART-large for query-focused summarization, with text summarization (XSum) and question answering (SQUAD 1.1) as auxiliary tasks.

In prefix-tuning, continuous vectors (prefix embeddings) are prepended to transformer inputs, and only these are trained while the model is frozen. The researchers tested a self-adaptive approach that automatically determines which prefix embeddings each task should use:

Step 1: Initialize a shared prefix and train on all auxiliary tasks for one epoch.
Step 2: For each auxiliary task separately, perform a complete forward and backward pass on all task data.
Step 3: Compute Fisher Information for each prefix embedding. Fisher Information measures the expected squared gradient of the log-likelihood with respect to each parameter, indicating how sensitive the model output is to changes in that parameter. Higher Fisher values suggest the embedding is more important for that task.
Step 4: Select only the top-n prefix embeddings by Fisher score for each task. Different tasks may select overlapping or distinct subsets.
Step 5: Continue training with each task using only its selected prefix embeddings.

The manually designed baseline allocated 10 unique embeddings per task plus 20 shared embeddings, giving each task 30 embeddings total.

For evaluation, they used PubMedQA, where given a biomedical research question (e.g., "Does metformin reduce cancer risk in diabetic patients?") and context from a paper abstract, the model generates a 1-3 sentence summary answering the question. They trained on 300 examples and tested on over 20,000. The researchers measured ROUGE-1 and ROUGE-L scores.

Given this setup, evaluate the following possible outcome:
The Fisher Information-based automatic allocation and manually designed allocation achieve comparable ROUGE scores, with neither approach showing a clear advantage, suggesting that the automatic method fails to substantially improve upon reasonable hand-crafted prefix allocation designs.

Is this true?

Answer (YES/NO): YES